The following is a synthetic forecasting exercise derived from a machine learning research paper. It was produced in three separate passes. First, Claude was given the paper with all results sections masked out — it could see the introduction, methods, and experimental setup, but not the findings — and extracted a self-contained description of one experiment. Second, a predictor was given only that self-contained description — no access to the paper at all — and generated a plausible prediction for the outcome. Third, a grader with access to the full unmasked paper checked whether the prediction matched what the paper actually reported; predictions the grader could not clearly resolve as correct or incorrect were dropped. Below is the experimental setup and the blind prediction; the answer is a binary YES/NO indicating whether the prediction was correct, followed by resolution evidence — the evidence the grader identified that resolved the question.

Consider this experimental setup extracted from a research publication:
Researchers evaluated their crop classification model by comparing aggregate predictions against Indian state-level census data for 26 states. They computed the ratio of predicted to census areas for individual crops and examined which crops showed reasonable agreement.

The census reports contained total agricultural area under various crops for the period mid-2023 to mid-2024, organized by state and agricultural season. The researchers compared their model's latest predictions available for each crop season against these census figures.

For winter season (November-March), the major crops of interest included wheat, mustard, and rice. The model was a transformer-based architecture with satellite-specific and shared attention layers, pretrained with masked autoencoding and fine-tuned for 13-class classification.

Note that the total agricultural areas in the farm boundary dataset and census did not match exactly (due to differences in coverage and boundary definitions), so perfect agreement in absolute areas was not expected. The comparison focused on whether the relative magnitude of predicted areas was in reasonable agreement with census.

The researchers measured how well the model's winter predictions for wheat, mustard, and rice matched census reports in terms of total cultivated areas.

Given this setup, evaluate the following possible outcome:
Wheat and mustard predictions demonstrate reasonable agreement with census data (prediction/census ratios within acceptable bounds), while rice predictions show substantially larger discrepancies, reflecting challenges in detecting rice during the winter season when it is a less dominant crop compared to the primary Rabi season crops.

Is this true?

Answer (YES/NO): NO